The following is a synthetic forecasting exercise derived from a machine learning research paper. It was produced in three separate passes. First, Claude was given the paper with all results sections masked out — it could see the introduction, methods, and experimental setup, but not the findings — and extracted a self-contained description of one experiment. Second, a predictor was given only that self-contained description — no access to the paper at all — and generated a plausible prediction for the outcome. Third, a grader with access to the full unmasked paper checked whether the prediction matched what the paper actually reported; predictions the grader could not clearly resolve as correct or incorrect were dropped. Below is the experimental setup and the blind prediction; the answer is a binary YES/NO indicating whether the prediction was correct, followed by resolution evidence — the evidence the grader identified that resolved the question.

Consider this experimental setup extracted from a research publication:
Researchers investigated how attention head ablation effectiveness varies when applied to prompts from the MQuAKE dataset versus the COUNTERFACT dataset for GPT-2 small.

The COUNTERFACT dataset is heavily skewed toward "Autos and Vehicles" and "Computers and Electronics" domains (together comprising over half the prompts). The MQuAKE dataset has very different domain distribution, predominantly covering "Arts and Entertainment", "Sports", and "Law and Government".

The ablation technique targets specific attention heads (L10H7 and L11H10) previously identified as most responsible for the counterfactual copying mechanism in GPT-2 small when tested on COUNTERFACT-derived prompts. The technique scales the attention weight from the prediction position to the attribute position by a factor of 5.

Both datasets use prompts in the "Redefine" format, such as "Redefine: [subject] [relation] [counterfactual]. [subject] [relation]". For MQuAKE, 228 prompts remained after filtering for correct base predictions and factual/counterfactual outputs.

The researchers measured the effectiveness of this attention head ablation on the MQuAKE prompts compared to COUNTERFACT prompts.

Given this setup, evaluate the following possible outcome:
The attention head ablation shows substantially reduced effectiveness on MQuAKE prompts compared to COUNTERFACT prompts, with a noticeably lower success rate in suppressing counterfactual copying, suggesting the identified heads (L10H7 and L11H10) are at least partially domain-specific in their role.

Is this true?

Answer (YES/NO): YES